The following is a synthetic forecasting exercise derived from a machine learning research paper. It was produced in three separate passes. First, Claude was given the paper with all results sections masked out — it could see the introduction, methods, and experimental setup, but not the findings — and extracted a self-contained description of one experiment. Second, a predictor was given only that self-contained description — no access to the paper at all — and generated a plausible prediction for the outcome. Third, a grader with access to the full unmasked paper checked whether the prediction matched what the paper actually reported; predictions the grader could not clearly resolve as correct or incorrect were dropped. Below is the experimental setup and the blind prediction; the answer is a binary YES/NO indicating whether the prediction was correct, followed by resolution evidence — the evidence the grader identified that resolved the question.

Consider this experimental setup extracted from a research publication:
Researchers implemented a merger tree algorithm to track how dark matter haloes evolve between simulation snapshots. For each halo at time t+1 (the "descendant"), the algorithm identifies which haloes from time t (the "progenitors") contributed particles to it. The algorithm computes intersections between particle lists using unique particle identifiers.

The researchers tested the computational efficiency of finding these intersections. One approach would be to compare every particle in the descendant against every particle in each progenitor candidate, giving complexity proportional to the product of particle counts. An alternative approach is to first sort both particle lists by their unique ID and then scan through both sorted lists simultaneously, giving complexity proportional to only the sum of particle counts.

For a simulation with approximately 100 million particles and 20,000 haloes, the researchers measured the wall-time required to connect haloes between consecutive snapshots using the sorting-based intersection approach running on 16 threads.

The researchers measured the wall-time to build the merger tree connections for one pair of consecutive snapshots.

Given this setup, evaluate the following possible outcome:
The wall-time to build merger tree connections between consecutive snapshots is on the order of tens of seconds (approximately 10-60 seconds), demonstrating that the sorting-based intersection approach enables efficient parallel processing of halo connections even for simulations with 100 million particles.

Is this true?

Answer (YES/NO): NO